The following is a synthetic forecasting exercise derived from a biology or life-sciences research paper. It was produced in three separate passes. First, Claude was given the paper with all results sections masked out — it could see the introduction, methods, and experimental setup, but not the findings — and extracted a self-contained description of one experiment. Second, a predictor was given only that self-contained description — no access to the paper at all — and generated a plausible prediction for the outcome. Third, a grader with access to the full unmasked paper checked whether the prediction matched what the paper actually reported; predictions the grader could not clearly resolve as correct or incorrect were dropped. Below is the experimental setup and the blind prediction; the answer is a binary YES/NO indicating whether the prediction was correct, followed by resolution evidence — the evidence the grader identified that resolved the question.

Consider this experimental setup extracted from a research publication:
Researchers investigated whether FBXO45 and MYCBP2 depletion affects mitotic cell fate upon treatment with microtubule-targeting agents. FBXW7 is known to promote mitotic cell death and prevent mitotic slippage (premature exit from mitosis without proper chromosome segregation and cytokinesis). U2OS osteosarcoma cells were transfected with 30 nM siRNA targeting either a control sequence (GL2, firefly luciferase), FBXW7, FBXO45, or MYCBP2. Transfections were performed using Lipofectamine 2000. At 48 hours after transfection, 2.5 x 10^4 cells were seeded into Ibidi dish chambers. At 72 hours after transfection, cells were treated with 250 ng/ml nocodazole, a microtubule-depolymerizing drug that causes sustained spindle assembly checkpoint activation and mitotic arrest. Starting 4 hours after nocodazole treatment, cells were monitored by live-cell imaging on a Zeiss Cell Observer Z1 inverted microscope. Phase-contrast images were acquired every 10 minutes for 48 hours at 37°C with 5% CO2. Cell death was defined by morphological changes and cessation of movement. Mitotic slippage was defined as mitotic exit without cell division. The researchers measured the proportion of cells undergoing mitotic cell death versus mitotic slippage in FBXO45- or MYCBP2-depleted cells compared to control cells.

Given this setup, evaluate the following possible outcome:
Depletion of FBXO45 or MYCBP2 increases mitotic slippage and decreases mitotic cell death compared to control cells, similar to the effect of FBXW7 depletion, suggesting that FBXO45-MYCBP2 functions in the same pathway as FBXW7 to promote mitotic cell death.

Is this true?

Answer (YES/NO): NO